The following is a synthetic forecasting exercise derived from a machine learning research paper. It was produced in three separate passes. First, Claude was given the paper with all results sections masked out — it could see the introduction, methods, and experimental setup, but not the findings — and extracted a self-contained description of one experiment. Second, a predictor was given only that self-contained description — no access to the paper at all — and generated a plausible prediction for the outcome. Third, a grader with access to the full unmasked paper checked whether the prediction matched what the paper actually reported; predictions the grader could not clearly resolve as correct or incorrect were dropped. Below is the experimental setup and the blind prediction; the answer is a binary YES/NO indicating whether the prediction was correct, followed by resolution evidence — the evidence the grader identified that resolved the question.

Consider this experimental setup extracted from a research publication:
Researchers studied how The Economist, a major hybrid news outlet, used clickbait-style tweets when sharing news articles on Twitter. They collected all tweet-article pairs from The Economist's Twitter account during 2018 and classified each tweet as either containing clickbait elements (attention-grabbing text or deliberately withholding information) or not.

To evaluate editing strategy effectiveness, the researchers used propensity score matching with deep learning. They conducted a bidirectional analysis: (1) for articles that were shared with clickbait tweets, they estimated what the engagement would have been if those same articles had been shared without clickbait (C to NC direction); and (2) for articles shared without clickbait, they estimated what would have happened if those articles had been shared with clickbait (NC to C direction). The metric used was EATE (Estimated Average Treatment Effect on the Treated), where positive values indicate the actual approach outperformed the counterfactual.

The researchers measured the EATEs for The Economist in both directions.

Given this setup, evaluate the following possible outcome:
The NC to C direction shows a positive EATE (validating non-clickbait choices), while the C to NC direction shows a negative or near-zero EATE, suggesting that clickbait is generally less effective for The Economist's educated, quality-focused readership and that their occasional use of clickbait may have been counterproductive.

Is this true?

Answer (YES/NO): NO